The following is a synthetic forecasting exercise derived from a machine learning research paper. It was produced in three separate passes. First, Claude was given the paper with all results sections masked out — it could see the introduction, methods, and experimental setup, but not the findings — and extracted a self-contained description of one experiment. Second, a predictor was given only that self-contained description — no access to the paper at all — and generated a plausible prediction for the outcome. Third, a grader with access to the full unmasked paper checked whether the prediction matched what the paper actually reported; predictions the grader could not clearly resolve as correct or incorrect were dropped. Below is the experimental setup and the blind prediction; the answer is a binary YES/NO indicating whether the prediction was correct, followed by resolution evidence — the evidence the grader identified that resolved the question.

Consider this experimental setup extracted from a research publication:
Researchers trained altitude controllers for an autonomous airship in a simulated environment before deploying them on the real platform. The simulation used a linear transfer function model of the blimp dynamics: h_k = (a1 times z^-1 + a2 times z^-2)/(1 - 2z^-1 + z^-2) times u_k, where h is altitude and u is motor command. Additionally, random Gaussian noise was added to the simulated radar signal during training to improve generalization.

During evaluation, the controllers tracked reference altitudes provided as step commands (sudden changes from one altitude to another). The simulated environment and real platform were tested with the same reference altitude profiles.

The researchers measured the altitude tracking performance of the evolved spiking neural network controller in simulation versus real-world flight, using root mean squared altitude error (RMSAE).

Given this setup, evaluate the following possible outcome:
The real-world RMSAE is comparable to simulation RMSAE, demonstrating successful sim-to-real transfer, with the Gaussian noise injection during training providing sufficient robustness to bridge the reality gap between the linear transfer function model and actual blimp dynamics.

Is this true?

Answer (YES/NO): NO